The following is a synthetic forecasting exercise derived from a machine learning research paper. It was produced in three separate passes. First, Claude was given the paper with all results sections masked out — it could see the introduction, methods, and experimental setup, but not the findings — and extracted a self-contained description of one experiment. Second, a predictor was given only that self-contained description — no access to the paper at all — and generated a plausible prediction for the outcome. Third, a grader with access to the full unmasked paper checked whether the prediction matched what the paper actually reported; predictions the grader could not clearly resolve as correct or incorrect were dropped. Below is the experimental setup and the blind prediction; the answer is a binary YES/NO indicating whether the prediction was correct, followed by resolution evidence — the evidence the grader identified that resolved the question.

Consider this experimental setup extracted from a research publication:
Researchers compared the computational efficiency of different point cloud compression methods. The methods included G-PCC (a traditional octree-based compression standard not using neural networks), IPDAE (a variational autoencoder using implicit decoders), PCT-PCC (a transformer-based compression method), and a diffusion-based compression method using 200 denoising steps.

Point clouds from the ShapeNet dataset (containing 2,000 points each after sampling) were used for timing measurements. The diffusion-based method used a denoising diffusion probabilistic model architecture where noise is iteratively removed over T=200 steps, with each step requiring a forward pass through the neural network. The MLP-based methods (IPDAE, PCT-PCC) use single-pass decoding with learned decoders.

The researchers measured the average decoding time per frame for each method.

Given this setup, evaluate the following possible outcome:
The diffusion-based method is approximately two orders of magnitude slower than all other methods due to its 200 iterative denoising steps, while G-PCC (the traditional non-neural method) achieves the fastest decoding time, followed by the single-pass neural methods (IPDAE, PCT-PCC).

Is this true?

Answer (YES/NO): NO